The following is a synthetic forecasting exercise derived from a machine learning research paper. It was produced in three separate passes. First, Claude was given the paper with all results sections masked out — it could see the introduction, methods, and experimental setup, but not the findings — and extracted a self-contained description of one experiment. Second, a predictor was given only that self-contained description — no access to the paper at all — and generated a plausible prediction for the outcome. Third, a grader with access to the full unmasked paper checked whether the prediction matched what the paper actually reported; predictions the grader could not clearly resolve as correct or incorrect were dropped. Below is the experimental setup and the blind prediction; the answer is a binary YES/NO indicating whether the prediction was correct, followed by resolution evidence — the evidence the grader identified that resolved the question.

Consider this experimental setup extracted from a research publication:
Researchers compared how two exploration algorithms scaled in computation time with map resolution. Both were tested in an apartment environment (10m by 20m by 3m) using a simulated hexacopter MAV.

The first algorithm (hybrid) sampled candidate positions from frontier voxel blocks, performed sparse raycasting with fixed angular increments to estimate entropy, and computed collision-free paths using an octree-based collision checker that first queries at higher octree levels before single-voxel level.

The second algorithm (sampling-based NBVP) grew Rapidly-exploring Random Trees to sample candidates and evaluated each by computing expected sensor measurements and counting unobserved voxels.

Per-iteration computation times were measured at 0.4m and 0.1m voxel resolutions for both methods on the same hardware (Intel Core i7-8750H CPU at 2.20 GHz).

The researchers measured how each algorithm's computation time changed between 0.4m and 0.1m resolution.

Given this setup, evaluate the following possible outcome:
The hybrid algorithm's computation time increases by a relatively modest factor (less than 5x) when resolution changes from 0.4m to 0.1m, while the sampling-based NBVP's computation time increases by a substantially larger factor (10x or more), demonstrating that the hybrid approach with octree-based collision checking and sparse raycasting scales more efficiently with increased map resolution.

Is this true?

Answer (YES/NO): NO